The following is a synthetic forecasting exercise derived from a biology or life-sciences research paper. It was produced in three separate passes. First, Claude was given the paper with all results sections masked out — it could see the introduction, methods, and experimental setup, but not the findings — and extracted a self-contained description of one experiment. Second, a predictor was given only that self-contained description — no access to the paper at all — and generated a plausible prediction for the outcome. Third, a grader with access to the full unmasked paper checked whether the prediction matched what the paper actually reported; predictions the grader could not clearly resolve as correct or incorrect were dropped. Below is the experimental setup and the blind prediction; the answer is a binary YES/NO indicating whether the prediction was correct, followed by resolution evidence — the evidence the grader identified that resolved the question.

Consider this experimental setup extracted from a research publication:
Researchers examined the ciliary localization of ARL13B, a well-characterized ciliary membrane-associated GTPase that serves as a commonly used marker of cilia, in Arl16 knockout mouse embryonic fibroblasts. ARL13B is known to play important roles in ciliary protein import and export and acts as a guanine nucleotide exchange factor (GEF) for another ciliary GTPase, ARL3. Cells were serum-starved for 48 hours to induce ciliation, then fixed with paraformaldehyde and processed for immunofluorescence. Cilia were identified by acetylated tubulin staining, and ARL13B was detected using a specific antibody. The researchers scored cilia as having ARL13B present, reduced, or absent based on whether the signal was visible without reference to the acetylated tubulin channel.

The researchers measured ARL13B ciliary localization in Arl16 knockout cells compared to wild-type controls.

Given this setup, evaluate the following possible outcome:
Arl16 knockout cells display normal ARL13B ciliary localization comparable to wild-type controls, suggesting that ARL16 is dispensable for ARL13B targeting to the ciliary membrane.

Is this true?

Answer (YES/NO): NO